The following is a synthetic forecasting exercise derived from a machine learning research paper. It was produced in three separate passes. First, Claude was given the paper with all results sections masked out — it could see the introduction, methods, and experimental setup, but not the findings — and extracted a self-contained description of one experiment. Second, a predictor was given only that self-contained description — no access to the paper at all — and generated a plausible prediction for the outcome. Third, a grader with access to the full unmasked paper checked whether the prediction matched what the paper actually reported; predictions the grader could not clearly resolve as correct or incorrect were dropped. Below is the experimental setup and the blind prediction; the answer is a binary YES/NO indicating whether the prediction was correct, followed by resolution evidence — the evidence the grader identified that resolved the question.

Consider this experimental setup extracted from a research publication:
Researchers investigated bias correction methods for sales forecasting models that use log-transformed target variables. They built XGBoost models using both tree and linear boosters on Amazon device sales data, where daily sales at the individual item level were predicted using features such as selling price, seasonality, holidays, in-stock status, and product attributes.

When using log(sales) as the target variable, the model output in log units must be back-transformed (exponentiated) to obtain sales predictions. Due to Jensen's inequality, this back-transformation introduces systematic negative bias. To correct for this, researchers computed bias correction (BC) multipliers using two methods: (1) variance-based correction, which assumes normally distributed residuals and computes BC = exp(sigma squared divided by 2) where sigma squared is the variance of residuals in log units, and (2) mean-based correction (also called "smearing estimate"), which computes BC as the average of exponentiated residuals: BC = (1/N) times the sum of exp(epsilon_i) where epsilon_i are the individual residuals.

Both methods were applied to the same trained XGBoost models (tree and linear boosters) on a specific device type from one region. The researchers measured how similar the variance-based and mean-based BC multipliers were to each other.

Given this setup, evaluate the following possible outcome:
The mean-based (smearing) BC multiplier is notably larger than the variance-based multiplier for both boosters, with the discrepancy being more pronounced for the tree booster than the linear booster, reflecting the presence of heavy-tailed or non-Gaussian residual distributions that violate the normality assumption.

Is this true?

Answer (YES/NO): NO